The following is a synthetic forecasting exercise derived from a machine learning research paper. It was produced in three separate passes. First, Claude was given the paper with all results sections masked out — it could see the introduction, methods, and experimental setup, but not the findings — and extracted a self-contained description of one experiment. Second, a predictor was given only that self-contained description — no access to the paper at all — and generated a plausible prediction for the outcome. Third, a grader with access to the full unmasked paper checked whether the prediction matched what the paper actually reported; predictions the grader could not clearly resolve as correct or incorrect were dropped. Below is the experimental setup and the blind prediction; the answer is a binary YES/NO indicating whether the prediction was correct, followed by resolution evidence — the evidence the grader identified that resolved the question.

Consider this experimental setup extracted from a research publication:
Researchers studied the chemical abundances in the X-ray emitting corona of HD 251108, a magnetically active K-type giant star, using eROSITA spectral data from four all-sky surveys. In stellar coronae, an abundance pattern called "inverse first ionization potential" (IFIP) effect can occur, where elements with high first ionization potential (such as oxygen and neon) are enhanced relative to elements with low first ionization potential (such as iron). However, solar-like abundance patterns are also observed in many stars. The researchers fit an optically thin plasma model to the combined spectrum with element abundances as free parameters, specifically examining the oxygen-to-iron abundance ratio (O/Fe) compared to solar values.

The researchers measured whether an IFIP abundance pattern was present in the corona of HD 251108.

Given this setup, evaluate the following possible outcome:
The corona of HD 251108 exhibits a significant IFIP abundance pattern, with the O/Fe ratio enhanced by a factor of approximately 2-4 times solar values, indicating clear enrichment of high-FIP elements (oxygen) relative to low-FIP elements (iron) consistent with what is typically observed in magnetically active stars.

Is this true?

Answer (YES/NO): YES